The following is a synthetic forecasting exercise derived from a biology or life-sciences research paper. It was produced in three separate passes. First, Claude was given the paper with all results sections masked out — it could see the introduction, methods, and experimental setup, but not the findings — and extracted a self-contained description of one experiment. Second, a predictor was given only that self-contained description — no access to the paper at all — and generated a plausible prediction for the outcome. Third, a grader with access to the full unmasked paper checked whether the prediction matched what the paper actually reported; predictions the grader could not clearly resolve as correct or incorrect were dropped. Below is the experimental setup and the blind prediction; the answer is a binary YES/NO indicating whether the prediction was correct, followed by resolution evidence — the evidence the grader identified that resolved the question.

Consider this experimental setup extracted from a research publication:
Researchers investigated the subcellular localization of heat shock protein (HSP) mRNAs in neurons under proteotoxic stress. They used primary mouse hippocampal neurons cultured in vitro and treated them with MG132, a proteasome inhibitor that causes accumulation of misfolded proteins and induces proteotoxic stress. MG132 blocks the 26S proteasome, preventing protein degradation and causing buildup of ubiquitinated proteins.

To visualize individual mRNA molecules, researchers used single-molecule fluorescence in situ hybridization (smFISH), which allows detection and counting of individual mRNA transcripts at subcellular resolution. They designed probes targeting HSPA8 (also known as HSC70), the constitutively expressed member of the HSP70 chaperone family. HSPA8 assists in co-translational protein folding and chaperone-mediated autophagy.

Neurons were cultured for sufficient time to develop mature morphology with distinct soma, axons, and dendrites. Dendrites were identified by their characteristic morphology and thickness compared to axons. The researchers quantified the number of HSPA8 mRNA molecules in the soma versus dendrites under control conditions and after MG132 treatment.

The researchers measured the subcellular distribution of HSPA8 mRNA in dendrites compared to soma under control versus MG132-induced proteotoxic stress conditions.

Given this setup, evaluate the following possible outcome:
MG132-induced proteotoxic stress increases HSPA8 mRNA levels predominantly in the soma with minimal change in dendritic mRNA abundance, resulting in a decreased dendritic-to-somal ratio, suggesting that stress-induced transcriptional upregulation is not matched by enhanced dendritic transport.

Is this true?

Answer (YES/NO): NO